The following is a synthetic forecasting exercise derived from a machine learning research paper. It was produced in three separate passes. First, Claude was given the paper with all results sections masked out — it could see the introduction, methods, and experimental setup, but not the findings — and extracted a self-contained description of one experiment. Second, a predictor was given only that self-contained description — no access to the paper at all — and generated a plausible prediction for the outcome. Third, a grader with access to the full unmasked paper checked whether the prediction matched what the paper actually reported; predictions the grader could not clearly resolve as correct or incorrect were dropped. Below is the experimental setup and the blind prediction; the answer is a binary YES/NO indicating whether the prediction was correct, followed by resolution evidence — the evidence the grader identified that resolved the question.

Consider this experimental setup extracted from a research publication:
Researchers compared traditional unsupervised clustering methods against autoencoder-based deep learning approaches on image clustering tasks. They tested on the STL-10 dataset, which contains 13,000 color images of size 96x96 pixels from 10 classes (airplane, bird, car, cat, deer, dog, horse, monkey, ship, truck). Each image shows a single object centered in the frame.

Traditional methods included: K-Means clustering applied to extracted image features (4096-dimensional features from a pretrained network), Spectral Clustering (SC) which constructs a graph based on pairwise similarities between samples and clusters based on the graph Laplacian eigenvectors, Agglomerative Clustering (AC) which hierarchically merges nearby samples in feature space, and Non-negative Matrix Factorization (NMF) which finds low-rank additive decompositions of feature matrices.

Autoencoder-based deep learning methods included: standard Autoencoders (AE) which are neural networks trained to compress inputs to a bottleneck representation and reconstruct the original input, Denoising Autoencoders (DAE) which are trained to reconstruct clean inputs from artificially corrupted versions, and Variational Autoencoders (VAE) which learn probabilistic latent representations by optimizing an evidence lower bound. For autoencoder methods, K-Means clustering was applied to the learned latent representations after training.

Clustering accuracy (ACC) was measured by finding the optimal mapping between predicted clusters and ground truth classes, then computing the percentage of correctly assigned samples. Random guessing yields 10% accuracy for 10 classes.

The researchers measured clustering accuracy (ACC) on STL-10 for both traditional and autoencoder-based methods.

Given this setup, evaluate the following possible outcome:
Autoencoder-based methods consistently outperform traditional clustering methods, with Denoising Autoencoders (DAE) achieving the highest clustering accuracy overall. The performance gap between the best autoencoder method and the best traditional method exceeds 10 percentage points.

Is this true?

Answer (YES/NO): NO